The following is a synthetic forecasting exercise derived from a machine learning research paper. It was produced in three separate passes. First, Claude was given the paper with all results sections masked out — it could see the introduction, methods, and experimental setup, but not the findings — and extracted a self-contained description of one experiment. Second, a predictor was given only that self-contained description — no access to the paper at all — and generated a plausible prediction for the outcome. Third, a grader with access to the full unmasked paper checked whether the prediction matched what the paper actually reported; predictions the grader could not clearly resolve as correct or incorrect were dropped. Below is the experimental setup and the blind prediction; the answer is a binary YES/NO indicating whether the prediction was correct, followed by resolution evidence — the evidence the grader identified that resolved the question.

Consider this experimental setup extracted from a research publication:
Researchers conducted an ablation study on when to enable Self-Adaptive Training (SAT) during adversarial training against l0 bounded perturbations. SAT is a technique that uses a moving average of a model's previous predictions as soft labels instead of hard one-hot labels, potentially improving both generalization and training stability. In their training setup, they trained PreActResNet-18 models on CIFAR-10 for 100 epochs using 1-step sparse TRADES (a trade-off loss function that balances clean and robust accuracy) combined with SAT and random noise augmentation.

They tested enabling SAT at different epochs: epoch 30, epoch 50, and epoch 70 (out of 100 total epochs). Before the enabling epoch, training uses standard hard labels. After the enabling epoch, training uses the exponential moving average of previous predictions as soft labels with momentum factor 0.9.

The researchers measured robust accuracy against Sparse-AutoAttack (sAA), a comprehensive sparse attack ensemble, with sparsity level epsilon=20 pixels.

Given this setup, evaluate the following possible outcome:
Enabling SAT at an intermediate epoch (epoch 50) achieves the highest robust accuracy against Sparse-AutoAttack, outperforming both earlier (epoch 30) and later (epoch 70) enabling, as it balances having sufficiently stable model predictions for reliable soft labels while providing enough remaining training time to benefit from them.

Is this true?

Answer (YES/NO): YES